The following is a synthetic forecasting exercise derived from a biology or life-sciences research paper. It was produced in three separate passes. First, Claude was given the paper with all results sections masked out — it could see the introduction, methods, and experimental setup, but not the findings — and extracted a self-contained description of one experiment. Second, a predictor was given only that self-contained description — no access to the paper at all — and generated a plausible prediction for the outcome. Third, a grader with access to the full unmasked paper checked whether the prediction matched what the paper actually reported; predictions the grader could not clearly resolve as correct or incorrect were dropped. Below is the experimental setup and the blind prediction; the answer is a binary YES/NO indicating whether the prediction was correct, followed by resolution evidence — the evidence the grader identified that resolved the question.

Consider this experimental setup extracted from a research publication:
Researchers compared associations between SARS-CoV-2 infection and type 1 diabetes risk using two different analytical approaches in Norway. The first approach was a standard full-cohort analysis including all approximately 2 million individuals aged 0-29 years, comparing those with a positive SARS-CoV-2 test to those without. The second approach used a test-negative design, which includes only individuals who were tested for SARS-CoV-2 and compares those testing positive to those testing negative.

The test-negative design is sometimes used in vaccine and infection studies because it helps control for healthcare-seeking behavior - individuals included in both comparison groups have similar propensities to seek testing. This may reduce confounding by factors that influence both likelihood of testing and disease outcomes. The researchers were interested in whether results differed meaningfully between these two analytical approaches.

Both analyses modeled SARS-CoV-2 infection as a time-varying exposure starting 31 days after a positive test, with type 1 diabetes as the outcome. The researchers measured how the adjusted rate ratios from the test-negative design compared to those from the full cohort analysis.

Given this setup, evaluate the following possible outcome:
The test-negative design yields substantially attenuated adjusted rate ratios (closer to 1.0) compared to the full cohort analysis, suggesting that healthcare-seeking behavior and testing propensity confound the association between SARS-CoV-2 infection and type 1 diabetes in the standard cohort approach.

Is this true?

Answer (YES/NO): NO